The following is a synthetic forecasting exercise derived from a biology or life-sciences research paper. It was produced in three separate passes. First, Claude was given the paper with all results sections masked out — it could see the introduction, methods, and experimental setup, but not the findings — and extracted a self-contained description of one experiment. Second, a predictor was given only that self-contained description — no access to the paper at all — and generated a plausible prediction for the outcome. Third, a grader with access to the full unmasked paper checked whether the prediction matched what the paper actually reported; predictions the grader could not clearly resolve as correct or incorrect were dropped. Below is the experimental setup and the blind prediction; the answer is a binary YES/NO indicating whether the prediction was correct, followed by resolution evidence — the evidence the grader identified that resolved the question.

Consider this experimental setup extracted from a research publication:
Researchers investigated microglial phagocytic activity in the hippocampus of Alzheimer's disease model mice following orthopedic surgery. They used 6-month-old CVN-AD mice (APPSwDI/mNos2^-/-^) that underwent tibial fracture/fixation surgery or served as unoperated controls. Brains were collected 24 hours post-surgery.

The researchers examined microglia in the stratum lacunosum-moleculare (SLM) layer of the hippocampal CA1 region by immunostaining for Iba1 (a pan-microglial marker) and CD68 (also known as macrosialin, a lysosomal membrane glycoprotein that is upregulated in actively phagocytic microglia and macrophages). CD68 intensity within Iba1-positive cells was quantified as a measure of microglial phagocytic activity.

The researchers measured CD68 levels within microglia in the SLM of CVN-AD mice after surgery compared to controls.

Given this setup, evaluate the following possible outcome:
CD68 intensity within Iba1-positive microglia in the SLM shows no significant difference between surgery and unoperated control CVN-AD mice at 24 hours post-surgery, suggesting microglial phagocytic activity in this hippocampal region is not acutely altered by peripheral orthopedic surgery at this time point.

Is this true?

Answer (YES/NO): YES